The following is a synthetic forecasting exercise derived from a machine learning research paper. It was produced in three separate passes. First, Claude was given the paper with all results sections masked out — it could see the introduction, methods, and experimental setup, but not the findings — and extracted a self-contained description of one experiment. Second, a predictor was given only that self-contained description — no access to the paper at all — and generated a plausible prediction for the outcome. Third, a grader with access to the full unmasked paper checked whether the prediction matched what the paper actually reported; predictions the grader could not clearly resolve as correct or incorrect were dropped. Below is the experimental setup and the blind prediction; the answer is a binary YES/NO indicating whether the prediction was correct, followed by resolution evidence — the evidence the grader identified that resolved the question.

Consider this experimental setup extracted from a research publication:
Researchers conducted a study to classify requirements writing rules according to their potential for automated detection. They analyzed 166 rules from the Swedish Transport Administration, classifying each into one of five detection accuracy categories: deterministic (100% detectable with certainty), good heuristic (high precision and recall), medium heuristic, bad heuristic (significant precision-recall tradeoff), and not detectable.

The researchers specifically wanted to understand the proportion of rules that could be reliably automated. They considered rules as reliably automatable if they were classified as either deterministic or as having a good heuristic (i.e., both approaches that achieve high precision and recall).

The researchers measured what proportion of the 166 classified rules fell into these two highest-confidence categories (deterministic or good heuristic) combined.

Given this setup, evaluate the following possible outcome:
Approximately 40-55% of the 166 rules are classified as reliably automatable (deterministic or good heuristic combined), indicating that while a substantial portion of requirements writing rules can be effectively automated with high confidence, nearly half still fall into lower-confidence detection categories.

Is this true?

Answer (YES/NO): YES